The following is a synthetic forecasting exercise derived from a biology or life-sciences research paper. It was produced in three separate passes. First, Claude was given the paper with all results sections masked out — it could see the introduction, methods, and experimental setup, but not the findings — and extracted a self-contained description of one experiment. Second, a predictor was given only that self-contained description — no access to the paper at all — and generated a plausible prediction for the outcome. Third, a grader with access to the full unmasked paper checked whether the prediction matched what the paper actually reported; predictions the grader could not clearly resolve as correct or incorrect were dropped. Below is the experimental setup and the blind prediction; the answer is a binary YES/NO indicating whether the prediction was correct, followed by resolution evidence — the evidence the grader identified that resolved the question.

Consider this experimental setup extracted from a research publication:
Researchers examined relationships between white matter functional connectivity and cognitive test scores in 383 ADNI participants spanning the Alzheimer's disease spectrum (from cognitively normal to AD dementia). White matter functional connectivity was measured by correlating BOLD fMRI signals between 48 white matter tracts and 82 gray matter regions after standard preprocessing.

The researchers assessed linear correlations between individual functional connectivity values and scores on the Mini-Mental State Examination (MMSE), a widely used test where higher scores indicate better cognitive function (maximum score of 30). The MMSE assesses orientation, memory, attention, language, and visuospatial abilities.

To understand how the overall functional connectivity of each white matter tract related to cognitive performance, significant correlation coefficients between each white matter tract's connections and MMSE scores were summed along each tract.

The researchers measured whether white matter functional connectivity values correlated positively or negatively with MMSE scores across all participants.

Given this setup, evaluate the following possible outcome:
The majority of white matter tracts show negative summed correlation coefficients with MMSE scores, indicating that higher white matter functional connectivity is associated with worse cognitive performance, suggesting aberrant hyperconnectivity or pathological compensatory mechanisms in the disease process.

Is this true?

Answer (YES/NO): NO